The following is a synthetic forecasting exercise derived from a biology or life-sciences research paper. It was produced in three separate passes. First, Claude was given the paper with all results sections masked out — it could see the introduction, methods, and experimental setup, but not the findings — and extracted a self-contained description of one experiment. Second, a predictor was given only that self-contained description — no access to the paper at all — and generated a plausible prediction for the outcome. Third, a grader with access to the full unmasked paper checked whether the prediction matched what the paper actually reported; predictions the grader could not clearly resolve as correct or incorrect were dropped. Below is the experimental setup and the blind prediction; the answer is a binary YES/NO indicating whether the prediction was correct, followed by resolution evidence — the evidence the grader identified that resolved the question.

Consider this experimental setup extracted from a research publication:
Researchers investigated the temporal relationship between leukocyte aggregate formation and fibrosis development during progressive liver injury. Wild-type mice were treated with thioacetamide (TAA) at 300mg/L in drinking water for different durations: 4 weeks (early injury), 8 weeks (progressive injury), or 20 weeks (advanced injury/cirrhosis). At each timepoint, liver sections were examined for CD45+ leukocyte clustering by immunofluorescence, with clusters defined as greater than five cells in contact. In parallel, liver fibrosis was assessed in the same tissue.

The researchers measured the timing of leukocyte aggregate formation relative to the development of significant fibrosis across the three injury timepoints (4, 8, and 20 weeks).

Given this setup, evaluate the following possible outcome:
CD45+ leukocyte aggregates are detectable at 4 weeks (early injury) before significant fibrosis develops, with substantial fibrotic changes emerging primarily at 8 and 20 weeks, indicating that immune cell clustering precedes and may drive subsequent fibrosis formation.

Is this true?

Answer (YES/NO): YES